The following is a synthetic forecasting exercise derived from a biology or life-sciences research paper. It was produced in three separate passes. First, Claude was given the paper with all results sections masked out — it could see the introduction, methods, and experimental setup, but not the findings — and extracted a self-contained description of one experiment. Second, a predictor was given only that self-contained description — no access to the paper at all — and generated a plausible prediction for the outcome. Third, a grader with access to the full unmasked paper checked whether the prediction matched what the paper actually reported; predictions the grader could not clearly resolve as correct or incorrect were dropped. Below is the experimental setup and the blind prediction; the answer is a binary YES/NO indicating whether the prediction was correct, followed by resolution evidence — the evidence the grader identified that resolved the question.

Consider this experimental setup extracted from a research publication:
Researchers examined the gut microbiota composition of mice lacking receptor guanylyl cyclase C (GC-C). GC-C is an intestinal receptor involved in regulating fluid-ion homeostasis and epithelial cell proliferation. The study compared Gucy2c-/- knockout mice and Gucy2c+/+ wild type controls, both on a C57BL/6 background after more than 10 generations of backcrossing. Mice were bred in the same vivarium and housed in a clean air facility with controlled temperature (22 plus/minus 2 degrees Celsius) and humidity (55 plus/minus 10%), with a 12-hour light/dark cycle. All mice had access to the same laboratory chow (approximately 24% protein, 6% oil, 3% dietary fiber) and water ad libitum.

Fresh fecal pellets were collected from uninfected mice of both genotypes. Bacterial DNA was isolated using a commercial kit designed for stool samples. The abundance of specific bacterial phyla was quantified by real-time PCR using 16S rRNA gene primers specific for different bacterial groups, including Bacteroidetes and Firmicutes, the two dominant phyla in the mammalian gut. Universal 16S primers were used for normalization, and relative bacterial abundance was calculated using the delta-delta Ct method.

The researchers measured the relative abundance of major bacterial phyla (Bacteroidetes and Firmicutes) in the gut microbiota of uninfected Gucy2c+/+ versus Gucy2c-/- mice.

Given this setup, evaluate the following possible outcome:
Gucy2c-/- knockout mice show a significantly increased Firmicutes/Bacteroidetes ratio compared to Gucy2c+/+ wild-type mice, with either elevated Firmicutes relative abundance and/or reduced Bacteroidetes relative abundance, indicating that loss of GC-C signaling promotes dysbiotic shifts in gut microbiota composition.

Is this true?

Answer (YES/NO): NO